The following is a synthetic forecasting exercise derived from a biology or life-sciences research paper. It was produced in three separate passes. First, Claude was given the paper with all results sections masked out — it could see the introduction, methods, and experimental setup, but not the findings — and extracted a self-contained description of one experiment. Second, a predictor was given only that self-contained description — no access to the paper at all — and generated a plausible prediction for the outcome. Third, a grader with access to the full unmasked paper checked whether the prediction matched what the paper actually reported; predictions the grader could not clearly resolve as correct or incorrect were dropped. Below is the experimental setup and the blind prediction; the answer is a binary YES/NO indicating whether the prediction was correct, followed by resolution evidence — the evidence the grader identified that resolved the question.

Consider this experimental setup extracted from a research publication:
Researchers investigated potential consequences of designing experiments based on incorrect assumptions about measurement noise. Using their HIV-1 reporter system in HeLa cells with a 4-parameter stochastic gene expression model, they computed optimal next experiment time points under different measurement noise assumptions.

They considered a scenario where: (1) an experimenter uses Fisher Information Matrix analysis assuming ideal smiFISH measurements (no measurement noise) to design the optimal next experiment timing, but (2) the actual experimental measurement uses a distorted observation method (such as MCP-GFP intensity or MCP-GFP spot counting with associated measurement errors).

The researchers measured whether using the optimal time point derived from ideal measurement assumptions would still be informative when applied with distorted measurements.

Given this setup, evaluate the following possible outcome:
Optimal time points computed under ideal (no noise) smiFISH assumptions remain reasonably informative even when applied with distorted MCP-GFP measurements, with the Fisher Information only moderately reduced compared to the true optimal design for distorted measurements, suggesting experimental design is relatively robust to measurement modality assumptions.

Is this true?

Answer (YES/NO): NO